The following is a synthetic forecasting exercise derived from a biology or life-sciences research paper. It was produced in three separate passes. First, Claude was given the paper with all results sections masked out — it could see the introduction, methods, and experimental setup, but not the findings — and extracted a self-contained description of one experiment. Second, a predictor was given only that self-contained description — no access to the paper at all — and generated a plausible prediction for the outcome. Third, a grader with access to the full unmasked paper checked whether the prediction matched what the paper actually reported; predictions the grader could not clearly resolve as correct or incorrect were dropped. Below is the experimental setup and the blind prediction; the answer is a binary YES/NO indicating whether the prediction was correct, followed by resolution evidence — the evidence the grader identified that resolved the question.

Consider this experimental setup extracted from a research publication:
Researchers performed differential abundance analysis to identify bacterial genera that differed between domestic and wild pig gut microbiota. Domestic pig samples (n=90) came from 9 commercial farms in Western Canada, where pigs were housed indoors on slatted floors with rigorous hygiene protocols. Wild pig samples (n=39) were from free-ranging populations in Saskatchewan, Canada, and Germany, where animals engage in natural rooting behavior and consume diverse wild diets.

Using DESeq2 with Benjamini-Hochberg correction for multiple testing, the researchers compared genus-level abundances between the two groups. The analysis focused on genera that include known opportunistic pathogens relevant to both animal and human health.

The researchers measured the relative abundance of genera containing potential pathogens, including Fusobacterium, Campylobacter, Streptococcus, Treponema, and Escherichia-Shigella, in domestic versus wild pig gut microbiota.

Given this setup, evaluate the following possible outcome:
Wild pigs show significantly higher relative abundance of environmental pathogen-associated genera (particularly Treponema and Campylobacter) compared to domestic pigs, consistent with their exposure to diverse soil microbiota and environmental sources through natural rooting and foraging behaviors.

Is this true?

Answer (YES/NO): NO